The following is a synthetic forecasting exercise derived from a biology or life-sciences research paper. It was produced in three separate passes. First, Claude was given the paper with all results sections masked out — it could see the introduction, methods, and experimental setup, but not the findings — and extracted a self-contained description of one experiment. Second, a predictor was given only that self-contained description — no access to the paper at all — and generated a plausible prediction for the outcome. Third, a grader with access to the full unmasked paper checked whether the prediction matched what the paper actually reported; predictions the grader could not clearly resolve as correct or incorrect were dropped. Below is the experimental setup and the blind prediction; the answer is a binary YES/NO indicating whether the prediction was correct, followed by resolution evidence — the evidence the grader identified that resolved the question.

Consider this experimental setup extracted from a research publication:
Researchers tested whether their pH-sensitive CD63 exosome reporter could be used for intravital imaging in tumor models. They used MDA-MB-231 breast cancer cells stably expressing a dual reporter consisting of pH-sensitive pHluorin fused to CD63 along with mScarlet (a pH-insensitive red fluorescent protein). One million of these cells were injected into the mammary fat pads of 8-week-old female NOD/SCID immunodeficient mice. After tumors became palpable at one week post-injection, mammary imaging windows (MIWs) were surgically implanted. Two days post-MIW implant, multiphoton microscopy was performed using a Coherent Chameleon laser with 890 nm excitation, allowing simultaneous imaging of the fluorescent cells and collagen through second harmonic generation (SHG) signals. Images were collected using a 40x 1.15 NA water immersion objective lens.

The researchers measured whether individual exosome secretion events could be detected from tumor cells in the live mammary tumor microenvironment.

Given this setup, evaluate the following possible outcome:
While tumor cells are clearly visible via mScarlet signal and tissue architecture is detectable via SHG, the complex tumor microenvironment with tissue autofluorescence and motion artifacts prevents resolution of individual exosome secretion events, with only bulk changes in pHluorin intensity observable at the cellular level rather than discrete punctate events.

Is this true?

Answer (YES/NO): NO